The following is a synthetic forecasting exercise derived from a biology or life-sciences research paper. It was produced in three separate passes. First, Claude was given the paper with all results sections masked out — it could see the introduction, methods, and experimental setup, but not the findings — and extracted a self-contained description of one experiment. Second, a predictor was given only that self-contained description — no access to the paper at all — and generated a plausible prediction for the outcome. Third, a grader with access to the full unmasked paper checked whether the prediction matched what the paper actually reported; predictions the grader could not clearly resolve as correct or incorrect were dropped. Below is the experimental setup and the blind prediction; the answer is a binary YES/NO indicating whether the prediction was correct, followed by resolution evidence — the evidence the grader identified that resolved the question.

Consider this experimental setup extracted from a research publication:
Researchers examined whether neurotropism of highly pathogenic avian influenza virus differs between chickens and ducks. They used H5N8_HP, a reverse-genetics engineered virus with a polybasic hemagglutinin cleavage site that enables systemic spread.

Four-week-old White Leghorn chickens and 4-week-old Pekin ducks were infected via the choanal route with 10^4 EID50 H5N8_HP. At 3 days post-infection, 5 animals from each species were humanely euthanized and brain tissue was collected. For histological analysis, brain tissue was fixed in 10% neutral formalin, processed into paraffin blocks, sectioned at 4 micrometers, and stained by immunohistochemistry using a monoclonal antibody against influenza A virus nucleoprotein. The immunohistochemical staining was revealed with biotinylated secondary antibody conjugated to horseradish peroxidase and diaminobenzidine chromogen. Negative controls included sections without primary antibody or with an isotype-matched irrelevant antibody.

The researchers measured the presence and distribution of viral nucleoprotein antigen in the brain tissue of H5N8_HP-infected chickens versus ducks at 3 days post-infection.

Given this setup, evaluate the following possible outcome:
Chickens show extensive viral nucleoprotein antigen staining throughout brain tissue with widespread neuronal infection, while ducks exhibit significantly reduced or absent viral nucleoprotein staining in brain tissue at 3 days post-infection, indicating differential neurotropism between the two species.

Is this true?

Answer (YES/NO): NO